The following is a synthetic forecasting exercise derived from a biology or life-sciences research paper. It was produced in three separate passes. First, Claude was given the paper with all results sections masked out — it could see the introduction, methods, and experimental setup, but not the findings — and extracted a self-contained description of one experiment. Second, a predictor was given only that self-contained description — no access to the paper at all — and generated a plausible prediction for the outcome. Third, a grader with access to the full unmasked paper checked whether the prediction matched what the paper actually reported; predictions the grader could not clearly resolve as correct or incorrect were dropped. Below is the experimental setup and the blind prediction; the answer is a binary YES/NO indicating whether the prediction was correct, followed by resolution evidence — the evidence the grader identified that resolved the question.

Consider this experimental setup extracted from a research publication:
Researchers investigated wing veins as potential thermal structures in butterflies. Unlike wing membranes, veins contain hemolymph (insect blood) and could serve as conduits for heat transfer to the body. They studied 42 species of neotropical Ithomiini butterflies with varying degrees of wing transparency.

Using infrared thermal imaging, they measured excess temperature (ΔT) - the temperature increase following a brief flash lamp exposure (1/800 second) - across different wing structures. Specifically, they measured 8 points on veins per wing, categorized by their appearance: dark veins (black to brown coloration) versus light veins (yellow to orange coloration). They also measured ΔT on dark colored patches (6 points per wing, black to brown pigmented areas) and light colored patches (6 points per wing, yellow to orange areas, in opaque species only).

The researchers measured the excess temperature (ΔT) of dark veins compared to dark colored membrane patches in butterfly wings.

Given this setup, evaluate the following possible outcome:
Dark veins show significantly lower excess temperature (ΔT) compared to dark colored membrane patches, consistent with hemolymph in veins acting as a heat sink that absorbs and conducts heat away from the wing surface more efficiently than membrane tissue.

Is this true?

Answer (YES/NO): YES